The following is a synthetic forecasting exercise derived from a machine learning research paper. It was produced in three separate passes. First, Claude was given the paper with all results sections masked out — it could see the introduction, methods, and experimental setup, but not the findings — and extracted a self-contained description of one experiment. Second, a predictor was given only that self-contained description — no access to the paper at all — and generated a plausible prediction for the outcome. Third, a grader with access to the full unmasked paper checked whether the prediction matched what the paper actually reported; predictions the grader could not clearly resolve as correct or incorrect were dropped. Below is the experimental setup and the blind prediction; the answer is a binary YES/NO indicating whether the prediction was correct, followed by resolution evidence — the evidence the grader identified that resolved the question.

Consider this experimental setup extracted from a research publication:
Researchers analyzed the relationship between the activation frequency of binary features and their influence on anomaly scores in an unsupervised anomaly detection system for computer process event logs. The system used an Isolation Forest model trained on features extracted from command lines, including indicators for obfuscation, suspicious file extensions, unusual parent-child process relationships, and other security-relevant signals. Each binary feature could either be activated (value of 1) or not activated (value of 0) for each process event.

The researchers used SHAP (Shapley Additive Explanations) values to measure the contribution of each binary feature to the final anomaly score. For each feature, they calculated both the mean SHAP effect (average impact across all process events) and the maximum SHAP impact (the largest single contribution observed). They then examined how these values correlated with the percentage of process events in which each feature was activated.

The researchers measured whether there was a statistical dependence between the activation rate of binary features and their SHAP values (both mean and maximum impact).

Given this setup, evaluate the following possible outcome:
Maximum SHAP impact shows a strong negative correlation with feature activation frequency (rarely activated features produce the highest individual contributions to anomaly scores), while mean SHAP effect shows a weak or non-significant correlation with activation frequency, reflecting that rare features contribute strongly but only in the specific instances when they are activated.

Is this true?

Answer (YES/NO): NO